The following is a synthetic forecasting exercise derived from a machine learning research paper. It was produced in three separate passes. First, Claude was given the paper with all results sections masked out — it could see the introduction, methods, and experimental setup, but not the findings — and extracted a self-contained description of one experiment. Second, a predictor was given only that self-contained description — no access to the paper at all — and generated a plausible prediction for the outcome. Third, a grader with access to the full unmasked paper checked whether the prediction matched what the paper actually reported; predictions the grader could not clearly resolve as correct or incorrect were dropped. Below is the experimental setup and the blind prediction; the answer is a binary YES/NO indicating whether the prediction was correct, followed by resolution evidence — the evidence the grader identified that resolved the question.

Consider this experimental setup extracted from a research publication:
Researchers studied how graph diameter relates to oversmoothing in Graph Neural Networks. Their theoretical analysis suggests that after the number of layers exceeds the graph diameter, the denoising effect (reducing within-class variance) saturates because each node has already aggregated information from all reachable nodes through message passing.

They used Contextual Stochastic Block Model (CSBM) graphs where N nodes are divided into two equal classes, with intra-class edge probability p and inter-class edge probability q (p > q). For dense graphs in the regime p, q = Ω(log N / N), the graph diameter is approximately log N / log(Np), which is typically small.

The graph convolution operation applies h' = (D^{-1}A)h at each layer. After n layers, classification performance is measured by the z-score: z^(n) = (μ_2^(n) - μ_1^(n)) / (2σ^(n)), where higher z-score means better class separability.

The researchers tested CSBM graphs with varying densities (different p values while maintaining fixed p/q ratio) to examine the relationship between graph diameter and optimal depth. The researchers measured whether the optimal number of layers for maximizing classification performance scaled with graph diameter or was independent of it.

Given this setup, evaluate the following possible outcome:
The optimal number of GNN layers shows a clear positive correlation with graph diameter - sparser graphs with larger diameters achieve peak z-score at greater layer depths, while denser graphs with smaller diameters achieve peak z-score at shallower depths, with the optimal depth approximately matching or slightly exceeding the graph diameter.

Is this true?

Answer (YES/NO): NO